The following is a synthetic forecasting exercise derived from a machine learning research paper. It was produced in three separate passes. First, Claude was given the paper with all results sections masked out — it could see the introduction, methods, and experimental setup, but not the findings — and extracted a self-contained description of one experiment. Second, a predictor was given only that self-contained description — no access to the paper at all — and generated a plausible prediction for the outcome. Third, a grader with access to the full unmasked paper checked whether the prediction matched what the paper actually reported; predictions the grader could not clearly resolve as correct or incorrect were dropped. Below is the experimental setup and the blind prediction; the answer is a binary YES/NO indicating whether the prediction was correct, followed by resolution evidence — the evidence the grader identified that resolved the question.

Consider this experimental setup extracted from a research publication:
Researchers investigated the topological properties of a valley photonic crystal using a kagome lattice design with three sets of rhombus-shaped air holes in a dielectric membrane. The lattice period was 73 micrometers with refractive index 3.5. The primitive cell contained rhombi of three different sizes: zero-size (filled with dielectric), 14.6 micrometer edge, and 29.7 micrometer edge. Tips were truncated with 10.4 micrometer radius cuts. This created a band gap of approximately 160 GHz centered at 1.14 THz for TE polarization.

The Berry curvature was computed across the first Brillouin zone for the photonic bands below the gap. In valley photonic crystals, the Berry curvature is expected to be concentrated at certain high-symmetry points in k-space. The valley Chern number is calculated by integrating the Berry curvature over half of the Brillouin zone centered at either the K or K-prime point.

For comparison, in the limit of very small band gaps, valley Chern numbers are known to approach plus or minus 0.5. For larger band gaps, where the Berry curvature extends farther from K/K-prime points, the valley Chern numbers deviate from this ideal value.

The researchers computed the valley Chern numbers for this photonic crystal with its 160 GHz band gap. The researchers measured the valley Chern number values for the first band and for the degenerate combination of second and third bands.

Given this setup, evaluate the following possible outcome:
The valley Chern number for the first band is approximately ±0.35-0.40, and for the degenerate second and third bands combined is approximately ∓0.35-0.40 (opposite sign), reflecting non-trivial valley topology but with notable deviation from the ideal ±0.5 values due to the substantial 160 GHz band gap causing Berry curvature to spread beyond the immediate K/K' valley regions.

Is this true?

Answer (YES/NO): NO